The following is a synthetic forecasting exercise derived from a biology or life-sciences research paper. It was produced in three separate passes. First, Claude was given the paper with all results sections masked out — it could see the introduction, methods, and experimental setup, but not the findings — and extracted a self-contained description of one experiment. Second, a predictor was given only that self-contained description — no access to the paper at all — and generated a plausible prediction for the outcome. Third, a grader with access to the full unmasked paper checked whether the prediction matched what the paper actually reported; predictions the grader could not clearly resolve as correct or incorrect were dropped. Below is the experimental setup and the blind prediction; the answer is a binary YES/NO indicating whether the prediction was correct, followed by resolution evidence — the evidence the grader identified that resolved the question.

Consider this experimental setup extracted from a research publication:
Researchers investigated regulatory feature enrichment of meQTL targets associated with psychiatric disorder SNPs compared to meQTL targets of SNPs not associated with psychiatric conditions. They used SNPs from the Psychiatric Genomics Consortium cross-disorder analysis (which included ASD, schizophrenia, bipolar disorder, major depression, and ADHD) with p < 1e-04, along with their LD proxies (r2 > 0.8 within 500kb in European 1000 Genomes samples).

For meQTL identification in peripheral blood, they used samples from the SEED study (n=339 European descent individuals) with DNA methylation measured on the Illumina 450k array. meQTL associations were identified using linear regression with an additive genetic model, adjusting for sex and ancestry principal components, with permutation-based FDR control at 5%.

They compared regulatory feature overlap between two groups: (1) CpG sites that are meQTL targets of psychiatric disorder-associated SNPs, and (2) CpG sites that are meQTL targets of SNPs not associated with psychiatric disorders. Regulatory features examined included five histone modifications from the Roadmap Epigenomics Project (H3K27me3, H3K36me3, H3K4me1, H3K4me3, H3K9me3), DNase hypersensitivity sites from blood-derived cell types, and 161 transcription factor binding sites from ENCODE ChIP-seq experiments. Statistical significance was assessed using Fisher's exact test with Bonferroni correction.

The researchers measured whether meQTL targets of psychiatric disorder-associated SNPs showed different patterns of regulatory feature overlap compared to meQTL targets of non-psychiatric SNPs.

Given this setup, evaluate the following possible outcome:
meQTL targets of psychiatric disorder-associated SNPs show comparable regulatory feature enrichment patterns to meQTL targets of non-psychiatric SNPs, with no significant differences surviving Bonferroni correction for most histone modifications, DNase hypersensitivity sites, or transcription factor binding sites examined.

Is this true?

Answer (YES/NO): NO